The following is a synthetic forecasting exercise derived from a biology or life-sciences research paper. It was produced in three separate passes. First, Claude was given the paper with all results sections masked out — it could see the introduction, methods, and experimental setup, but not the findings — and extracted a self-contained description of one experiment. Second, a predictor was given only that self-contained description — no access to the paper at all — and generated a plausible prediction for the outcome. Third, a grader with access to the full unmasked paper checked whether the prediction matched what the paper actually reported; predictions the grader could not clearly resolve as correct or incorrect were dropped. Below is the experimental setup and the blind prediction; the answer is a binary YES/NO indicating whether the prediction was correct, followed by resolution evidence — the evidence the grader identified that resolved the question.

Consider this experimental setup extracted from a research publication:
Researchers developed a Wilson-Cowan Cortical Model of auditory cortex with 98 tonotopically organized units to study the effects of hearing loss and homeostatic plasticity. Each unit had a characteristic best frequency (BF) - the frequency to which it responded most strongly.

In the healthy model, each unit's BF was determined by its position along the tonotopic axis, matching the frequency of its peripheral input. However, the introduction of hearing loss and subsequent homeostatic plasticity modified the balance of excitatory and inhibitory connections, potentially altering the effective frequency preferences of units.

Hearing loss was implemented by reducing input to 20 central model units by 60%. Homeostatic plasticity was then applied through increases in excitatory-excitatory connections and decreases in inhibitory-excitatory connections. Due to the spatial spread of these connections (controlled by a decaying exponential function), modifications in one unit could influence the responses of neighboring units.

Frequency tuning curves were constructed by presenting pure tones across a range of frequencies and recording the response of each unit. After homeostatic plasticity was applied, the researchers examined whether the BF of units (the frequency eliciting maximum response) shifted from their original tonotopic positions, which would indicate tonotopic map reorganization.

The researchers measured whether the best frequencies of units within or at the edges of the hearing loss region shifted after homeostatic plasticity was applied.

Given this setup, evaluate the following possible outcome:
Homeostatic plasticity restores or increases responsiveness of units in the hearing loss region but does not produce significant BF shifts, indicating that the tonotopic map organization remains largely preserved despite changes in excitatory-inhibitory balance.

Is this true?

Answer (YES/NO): YES